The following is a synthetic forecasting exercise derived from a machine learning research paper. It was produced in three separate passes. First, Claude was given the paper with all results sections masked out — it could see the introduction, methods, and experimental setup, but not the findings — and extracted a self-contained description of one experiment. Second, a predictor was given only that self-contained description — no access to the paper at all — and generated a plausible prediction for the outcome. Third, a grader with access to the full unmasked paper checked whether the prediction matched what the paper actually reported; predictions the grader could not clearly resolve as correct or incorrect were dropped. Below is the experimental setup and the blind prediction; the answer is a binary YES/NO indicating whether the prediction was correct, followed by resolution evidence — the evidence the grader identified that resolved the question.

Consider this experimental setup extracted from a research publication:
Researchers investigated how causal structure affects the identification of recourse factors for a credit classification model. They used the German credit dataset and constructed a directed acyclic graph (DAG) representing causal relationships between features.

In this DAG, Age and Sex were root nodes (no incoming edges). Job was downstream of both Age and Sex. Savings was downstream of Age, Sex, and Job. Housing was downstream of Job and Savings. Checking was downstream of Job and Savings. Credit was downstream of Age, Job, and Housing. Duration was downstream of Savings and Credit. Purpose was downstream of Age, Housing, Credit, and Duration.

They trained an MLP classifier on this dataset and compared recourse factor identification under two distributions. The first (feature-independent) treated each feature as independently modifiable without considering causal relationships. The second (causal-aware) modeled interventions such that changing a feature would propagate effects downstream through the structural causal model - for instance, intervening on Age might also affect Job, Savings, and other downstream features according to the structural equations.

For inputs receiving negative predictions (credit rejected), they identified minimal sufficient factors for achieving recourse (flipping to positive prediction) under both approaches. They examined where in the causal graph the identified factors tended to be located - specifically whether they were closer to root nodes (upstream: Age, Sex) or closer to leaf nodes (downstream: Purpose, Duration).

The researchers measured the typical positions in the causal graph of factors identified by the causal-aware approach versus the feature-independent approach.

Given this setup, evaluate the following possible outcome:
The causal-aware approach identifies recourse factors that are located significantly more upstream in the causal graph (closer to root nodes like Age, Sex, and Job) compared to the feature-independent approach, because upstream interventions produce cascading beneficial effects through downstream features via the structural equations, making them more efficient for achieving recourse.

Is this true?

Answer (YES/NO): YES